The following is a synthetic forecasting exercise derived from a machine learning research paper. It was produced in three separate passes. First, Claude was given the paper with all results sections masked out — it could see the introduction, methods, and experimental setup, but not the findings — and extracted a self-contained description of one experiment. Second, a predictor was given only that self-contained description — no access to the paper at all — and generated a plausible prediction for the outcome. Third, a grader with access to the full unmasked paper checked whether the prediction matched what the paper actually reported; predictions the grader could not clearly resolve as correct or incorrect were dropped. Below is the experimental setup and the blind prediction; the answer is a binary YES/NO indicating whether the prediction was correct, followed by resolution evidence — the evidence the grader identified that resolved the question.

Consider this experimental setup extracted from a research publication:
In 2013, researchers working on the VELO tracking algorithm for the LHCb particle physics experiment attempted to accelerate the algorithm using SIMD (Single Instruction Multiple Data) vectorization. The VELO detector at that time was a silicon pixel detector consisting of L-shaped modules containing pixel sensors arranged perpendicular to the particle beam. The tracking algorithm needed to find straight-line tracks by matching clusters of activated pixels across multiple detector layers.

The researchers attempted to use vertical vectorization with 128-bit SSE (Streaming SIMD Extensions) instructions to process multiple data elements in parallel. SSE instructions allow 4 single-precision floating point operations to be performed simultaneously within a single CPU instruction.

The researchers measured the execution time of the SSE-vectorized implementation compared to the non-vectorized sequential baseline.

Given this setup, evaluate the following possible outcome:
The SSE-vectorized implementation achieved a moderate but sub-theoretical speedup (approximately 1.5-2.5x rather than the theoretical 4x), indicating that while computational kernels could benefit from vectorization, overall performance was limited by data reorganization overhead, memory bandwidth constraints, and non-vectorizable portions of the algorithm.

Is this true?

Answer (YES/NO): NO